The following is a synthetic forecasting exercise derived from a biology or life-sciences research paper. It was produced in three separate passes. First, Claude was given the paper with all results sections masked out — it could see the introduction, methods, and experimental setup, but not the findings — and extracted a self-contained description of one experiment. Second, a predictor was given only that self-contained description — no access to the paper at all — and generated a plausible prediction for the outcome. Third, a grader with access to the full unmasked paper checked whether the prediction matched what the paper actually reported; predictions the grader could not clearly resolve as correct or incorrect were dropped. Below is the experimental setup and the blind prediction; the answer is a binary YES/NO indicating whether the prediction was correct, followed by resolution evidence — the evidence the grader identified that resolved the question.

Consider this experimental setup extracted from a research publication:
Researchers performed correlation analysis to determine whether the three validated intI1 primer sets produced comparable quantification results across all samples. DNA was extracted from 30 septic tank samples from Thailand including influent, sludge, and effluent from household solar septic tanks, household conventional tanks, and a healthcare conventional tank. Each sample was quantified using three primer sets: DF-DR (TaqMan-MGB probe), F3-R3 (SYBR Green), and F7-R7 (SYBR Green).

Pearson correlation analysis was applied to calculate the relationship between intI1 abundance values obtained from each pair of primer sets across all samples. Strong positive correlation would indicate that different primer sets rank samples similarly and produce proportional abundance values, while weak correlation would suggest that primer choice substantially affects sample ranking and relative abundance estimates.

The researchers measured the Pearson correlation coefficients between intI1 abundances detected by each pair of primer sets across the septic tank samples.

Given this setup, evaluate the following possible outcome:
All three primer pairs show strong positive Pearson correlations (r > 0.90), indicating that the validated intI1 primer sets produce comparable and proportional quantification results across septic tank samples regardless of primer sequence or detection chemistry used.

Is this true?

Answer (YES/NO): YES